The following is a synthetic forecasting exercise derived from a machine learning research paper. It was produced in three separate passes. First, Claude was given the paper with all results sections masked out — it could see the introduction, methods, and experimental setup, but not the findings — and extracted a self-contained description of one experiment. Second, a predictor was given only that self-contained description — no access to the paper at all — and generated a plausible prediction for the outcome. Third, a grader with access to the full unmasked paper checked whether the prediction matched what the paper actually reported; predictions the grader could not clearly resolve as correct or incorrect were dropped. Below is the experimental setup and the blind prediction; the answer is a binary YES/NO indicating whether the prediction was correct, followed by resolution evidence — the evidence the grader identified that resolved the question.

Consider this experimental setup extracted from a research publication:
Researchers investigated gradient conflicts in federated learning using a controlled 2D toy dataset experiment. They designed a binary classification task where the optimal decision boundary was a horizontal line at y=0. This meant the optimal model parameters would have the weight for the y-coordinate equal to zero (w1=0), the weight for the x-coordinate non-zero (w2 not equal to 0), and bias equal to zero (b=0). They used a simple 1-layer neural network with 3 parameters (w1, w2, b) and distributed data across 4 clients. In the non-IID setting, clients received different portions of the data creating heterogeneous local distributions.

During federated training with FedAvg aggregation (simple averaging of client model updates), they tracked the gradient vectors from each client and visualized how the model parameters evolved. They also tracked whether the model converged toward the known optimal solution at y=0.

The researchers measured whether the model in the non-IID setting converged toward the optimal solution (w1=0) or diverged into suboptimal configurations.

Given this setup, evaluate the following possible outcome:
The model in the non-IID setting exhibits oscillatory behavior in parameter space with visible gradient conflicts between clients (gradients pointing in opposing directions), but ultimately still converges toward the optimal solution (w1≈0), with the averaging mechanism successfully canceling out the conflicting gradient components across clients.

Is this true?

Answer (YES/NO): NO